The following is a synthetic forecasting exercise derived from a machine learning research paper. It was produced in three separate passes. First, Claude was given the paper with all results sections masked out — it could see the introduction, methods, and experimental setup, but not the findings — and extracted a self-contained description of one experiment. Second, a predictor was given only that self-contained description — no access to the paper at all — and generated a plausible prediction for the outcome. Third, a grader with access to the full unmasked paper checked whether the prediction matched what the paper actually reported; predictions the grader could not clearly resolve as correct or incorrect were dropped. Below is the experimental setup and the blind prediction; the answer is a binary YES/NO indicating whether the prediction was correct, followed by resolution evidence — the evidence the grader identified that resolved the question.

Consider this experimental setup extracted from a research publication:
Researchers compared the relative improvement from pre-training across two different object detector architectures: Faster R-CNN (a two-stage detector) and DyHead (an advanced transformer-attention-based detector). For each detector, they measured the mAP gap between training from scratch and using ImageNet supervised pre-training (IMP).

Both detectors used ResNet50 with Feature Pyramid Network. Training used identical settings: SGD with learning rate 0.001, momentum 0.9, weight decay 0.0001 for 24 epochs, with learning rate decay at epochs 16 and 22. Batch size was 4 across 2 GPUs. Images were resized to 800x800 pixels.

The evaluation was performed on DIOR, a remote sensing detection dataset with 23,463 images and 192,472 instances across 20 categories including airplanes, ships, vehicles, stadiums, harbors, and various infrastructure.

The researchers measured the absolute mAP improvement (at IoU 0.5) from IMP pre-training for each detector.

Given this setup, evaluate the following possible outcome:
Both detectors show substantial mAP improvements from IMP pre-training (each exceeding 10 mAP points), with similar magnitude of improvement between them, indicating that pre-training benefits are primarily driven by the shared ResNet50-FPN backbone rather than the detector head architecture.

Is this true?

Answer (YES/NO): NO